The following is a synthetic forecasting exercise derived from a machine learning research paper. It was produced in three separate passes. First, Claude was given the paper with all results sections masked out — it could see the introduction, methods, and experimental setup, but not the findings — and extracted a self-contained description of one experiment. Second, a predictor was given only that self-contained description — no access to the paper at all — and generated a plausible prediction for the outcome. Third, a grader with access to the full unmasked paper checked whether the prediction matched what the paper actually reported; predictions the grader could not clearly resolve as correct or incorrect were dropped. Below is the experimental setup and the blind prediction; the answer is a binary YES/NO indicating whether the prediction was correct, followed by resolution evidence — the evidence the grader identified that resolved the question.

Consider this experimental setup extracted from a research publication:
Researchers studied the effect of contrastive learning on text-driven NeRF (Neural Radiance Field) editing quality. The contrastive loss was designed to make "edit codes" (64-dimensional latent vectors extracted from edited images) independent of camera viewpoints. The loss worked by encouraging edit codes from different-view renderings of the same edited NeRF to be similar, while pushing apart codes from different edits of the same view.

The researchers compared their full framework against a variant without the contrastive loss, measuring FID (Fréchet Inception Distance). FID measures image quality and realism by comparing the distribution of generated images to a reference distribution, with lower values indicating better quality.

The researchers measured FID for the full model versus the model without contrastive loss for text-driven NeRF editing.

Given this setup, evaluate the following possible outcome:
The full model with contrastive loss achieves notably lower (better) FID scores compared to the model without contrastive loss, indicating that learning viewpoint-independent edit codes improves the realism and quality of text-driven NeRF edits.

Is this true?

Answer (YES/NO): YES